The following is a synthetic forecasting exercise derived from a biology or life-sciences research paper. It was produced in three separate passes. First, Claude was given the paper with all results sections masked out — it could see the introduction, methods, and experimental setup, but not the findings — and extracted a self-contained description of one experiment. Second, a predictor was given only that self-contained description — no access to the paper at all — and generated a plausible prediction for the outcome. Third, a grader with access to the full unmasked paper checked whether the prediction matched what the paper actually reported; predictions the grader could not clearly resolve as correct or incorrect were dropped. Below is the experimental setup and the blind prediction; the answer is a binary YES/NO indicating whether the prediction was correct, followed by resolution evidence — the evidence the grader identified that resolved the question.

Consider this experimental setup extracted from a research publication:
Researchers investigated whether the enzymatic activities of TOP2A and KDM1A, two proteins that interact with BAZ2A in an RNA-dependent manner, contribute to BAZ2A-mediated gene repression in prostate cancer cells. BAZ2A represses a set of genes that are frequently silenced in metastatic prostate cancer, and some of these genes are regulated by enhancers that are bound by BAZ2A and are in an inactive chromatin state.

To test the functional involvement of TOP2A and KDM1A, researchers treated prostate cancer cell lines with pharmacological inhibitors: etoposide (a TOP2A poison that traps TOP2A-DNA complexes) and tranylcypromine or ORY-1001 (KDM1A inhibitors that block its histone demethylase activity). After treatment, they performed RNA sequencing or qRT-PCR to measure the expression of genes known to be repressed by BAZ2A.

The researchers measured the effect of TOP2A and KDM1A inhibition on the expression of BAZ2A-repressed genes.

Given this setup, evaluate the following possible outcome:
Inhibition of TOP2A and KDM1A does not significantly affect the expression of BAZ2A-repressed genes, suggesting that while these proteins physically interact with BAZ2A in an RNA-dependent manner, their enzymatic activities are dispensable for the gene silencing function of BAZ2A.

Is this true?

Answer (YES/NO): NO